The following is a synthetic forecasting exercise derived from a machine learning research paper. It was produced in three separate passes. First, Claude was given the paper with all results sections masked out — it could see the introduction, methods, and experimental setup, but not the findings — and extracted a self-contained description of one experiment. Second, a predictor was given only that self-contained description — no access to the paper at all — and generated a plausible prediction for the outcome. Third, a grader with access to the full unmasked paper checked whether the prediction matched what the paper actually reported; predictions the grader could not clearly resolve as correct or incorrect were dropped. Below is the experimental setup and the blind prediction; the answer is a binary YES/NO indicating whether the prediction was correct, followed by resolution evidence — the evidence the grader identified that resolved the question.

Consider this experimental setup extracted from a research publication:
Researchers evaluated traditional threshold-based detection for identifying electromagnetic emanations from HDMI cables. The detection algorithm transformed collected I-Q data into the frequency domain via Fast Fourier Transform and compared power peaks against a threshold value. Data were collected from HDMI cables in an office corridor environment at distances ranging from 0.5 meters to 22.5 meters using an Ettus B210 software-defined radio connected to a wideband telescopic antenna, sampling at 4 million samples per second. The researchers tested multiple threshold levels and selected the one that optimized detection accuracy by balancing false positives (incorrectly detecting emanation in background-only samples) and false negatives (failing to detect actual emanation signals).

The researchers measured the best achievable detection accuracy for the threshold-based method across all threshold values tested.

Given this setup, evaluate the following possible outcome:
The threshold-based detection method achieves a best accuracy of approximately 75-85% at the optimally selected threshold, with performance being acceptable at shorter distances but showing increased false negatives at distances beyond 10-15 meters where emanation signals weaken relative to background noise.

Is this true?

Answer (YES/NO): NO